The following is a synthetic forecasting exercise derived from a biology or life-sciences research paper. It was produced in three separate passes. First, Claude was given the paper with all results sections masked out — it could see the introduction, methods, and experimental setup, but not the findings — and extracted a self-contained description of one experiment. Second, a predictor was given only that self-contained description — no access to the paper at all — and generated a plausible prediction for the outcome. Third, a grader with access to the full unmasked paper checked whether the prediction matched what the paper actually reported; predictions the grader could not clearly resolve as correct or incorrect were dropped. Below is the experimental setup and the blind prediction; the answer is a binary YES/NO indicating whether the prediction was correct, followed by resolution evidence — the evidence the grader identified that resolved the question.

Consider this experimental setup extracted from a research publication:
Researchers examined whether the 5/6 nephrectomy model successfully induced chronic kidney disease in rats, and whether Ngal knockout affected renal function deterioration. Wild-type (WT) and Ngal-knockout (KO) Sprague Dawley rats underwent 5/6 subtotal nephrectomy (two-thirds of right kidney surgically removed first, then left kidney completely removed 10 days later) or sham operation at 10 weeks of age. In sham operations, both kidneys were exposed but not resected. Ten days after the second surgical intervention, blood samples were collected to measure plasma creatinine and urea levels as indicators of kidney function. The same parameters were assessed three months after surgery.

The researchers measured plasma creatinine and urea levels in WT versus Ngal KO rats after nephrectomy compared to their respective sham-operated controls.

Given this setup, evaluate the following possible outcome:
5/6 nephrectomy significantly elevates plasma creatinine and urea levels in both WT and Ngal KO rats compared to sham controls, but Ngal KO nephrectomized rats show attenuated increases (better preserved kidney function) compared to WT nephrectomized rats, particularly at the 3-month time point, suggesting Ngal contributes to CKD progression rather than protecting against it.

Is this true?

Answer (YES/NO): NO